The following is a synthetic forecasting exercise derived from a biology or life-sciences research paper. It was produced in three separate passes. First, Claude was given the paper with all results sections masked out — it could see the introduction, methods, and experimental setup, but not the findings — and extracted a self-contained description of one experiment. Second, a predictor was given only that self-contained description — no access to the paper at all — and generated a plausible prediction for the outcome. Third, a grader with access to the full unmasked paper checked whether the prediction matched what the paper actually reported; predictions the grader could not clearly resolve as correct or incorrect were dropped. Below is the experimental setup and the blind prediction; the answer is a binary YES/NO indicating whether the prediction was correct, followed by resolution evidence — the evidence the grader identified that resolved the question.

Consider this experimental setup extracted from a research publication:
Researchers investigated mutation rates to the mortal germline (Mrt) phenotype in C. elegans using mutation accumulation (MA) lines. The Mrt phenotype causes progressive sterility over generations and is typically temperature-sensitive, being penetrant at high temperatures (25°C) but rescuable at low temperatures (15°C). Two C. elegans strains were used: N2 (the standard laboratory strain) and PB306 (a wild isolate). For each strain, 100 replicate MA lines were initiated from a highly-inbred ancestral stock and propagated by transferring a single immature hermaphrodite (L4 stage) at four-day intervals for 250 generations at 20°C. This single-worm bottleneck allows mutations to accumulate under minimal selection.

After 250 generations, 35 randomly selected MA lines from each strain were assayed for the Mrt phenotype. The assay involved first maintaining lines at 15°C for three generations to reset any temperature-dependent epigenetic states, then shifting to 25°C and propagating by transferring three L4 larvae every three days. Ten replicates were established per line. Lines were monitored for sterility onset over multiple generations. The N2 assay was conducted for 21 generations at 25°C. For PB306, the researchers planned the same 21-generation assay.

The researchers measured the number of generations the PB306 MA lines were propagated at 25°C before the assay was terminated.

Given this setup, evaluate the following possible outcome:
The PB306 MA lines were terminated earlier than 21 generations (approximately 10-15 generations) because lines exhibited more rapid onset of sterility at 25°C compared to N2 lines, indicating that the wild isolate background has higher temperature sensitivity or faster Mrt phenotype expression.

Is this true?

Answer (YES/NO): NO